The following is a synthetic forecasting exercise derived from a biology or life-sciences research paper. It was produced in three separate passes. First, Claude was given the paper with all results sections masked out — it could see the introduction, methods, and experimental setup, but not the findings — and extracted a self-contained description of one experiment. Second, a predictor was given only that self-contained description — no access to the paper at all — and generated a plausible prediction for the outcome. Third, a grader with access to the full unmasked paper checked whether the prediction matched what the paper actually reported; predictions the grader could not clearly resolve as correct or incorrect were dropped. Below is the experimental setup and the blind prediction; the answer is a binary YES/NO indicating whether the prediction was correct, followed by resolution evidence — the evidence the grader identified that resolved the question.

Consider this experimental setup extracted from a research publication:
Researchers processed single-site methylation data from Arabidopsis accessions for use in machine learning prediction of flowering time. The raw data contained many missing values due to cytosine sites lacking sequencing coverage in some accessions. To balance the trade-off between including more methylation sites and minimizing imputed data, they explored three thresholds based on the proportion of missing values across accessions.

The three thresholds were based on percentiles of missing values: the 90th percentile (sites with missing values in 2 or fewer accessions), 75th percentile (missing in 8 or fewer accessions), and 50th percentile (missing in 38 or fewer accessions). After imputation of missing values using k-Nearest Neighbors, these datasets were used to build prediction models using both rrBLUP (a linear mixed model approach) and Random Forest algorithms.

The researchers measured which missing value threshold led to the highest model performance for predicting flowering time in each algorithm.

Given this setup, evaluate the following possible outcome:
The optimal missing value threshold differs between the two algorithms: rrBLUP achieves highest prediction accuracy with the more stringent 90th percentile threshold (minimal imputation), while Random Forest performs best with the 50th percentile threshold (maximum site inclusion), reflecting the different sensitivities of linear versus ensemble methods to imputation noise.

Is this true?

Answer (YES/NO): NO